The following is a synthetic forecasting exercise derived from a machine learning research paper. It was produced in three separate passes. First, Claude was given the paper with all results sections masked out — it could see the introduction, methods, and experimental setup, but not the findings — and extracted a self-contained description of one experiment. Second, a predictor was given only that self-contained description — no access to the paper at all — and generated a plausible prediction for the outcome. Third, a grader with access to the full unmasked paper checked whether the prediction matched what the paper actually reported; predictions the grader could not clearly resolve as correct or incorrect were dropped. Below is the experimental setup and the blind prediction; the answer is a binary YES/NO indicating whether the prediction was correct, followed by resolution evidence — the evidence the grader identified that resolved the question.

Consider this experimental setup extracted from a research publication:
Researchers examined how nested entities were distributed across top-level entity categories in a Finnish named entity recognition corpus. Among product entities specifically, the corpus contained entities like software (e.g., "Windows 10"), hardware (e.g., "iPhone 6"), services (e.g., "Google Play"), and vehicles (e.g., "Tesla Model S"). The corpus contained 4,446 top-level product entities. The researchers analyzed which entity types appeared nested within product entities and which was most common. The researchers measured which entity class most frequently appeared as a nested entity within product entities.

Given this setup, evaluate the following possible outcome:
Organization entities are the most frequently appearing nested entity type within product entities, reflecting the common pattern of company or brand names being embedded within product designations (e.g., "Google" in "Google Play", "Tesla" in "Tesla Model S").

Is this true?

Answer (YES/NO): YES